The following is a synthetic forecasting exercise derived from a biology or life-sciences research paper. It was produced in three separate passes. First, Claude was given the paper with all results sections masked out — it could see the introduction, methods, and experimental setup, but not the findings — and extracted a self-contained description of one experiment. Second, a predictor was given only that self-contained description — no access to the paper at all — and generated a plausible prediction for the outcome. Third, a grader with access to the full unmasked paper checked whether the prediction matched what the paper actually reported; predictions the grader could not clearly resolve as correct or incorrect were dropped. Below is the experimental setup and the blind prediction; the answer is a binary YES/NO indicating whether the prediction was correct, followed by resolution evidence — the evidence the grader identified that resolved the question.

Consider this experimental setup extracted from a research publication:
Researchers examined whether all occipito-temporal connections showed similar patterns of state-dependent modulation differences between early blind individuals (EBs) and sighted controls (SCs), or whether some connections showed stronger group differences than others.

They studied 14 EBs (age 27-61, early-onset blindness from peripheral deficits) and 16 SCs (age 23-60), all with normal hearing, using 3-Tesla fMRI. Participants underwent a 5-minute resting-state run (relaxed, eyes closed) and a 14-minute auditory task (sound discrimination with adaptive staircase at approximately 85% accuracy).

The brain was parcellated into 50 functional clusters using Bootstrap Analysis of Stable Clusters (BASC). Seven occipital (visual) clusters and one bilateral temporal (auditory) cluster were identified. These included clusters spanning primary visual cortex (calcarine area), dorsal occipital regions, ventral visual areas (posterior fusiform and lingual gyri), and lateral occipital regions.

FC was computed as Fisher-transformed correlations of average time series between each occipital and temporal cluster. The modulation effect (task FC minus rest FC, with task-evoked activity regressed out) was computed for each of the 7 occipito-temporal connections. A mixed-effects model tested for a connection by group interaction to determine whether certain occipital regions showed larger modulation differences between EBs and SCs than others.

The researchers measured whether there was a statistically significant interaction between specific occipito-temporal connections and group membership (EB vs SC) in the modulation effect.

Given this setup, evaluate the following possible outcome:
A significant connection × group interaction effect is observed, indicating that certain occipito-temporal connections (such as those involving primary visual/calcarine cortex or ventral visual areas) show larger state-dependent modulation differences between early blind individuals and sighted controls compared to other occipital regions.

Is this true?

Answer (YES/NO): NO